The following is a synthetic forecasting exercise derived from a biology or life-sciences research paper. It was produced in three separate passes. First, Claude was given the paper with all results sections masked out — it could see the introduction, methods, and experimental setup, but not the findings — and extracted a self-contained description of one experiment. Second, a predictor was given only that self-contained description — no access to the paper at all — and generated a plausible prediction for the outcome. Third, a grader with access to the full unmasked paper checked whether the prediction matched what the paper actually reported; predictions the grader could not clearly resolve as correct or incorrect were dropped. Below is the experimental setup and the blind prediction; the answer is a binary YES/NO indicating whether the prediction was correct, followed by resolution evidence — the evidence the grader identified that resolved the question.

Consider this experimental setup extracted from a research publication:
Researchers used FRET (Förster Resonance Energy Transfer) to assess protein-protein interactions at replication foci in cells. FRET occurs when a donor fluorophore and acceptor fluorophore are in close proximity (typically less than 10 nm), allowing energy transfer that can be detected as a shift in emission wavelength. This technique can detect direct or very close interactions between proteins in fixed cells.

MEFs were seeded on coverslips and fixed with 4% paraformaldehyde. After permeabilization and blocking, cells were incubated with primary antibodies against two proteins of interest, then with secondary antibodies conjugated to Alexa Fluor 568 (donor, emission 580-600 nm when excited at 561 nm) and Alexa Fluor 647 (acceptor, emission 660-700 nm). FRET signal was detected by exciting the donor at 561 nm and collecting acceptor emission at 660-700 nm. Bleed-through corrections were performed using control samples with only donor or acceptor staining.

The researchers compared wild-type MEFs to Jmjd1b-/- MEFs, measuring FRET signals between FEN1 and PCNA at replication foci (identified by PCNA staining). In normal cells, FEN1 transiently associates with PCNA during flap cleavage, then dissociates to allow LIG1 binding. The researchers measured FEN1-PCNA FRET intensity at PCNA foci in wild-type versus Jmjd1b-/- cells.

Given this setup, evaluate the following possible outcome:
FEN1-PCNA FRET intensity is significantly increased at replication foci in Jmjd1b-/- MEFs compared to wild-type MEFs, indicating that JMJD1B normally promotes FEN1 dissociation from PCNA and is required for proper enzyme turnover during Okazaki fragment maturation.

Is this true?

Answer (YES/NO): YES